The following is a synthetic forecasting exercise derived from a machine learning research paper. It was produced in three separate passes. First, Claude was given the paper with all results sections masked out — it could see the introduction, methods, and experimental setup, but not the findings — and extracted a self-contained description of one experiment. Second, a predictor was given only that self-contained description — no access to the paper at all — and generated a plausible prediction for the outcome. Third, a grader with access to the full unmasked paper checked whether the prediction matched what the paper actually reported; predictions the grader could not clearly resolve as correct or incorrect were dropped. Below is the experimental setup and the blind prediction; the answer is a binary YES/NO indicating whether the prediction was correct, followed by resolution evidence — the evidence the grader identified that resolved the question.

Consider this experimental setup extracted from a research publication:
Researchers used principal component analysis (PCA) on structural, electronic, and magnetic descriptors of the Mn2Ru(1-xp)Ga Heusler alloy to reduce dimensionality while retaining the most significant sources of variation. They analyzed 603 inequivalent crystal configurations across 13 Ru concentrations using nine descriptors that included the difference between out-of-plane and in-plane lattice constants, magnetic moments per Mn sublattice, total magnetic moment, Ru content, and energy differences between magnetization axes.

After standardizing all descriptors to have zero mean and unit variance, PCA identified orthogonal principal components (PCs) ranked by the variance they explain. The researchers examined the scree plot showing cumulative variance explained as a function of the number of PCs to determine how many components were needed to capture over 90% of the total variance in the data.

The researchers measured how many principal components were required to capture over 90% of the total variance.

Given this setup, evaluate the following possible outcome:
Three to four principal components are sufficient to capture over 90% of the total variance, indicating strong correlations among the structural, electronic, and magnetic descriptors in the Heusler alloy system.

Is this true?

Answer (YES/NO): NO